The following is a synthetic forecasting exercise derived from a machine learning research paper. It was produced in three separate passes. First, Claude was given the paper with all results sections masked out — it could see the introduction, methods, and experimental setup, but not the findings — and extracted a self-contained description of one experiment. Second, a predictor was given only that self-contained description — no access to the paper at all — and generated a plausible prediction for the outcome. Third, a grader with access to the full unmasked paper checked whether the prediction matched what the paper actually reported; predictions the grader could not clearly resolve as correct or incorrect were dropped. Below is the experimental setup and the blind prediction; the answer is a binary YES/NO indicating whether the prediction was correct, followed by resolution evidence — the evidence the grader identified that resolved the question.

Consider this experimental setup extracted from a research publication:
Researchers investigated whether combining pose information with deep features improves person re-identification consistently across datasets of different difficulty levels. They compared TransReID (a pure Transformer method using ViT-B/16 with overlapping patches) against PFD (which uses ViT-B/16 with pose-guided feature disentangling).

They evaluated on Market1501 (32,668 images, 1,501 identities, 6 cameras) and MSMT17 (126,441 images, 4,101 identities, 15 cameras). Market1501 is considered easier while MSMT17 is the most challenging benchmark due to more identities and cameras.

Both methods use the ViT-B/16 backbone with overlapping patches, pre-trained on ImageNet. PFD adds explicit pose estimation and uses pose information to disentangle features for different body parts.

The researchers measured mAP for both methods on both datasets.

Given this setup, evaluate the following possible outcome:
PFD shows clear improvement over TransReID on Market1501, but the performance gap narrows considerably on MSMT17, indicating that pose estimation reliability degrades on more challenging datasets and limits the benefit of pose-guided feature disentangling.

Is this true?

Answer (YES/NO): NO